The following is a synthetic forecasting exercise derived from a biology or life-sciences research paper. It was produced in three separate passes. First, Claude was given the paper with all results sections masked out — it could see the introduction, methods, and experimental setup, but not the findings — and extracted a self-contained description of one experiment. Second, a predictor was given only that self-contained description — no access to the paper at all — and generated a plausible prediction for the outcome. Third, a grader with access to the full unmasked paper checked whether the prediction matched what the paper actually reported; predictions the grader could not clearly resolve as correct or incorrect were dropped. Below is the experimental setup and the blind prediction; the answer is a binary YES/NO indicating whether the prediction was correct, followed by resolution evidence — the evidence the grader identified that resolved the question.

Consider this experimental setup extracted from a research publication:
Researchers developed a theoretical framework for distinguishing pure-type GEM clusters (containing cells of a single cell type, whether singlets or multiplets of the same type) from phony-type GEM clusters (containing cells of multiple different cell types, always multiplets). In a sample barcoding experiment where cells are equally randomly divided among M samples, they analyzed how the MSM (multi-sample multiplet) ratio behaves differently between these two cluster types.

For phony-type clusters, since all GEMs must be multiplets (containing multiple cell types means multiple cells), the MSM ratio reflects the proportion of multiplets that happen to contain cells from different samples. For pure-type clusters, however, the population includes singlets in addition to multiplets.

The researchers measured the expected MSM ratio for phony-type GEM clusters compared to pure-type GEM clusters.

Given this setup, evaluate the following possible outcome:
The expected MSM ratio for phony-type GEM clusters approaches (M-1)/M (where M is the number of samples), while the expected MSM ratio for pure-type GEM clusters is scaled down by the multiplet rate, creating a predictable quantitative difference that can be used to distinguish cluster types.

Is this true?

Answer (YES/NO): YES